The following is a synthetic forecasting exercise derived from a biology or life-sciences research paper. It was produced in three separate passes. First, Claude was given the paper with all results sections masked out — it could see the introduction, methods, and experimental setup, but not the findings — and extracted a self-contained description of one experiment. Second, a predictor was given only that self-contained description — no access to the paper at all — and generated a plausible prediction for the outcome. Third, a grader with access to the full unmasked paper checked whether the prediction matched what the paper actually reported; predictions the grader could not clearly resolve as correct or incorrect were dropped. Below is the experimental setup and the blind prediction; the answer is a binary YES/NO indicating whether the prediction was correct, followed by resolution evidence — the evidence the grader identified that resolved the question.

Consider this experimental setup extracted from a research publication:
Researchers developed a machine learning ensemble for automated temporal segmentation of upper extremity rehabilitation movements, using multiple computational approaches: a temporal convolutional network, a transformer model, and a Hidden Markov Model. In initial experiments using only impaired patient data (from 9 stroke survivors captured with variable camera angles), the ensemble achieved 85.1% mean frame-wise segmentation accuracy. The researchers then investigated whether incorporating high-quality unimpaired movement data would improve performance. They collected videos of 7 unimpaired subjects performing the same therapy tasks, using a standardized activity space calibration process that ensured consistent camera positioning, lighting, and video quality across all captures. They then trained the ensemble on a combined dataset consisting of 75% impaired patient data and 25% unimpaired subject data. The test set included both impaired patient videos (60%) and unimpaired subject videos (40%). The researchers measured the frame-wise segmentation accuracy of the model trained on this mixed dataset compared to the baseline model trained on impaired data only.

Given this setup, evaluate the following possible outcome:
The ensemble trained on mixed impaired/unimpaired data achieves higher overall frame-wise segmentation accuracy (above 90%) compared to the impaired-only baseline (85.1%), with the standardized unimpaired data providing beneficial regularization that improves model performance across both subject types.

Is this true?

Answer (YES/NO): NO